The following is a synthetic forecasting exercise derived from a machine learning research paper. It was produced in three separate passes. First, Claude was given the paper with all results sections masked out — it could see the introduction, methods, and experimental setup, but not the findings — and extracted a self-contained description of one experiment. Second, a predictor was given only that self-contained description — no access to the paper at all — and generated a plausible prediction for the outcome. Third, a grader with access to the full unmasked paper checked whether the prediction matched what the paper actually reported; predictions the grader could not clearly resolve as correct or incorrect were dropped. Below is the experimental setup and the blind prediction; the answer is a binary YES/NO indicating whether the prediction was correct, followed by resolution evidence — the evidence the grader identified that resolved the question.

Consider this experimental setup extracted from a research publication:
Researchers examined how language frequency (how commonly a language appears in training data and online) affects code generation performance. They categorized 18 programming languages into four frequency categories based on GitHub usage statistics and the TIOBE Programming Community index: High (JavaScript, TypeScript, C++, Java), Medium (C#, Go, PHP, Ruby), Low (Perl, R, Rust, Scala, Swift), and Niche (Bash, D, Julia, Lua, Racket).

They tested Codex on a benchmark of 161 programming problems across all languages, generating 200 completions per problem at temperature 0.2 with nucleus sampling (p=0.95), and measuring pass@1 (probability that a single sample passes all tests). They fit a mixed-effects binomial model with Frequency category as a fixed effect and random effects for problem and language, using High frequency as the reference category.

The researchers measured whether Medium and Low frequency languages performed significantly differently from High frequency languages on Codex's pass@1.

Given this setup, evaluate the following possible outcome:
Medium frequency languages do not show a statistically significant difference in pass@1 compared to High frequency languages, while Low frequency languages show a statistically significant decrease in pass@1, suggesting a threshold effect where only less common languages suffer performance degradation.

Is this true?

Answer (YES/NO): YES